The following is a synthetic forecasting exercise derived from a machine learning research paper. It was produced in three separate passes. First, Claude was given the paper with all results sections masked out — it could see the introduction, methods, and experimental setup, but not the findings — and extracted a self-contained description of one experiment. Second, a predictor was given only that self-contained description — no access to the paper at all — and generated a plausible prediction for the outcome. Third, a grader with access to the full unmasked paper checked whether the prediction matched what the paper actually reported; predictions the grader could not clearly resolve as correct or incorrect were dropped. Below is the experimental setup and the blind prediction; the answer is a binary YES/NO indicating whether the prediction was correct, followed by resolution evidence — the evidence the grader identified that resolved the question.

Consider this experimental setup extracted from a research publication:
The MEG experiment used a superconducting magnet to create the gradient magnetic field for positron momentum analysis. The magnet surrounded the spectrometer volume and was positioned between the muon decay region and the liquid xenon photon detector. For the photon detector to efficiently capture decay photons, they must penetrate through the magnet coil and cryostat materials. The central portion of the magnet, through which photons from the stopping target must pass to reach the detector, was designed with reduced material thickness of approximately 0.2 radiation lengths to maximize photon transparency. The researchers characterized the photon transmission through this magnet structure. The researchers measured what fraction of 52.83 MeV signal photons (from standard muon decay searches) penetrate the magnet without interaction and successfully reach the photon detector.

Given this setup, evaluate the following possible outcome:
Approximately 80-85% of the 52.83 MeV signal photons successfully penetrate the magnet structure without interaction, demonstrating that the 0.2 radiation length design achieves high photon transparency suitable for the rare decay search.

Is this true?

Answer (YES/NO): YES